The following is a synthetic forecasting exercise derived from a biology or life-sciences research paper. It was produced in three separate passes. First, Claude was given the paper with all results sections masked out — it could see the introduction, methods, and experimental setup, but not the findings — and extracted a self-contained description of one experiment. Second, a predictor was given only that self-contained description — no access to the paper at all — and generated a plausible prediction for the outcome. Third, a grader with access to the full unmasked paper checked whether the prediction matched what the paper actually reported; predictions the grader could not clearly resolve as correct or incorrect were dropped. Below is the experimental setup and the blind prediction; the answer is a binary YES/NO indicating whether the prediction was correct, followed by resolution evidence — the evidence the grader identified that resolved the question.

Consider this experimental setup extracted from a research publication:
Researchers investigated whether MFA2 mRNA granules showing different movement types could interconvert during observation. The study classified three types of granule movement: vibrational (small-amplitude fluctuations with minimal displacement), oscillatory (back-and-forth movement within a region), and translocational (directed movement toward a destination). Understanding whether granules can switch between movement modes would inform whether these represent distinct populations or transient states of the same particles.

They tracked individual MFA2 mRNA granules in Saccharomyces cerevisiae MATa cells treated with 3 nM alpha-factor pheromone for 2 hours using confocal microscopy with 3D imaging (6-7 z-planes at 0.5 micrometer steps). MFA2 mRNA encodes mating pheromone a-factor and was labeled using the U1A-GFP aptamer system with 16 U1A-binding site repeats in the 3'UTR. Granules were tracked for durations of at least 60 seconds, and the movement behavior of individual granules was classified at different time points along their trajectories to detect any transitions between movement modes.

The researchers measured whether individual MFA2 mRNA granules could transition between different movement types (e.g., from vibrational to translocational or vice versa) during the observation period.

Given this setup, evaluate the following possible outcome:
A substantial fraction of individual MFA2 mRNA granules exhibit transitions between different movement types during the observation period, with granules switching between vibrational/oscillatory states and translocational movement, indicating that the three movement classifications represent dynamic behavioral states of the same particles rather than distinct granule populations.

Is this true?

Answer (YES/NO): YES